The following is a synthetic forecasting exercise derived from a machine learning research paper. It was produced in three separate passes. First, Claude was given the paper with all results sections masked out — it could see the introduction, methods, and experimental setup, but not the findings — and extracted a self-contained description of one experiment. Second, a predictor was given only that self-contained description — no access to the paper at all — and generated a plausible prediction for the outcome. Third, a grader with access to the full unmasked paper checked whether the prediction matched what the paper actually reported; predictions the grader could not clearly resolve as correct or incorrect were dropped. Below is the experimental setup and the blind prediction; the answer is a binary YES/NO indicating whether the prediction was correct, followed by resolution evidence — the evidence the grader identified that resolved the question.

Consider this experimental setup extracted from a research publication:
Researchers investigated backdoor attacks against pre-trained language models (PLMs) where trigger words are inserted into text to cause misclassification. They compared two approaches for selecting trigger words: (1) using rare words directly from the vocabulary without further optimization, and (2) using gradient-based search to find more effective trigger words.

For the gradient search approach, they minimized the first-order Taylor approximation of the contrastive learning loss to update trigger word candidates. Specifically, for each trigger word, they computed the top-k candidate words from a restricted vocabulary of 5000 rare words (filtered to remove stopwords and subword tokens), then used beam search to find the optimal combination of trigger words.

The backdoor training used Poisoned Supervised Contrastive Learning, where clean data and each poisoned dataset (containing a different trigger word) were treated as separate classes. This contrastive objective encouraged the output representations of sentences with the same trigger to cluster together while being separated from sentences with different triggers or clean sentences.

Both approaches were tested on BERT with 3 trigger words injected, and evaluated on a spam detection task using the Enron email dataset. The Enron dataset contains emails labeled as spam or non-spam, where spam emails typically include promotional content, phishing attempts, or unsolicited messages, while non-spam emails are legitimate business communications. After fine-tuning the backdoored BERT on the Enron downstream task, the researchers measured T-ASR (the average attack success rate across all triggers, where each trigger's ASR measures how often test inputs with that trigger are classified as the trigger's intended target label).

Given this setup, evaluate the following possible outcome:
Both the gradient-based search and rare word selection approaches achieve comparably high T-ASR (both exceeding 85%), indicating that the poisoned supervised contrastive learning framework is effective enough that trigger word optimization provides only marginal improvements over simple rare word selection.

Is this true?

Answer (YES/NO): NO